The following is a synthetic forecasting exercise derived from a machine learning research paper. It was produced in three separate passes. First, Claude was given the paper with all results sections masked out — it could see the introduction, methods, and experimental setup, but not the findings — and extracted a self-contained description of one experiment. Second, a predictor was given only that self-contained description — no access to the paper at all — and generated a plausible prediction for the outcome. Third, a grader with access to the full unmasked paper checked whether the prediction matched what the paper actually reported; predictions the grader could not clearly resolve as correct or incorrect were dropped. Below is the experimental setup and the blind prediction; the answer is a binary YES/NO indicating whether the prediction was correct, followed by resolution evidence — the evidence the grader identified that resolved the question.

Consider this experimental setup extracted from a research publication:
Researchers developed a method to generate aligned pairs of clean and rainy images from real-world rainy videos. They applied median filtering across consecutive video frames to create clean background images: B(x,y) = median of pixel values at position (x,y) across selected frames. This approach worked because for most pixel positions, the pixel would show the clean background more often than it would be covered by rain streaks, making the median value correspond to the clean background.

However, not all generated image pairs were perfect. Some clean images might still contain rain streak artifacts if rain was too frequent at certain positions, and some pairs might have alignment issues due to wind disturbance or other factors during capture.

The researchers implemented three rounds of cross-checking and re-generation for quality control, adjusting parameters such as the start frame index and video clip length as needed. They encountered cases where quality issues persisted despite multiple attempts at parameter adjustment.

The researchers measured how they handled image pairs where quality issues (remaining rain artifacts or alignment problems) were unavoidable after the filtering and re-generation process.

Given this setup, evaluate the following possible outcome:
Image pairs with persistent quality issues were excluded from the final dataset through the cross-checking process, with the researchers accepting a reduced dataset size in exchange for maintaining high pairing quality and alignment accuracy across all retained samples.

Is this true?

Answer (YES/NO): YES